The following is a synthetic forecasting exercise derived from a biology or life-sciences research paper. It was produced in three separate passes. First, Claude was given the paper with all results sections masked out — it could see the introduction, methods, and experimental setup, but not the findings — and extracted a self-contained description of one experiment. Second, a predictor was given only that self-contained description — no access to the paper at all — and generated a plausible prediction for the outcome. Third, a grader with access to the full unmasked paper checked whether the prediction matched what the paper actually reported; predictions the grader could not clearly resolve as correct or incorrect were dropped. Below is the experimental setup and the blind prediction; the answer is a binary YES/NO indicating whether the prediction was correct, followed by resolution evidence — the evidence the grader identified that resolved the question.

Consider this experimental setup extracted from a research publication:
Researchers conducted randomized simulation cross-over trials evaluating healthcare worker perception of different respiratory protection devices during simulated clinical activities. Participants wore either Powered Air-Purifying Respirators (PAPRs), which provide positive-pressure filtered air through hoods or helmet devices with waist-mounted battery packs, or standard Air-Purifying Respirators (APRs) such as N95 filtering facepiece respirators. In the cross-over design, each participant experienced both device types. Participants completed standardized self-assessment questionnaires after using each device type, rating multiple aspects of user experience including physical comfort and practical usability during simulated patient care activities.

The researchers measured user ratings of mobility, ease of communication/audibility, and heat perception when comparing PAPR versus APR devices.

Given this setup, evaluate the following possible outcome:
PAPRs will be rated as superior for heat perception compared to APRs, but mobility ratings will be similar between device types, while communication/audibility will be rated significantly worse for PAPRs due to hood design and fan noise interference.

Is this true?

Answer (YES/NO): NO